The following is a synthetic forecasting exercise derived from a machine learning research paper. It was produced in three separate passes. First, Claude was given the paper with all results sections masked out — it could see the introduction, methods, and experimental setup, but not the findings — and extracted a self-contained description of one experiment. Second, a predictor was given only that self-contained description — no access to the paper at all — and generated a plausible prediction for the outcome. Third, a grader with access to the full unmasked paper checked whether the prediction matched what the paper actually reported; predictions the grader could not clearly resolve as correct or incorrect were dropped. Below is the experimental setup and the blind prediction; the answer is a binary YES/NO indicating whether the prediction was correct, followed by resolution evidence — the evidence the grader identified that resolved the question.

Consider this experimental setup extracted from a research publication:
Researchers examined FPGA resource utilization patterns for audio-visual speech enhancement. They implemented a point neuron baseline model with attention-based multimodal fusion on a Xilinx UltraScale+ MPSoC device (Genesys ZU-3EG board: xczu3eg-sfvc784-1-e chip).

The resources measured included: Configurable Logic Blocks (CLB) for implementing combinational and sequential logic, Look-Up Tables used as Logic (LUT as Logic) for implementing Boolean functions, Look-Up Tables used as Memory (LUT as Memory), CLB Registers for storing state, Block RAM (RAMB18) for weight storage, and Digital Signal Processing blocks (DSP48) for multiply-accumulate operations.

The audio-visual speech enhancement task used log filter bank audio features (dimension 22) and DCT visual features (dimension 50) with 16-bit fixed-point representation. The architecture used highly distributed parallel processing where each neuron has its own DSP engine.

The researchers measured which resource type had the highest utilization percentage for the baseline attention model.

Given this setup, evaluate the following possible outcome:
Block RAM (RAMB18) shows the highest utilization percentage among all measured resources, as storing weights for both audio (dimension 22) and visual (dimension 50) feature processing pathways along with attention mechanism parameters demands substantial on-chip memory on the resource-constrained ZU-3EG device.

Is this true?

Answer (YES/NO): NO